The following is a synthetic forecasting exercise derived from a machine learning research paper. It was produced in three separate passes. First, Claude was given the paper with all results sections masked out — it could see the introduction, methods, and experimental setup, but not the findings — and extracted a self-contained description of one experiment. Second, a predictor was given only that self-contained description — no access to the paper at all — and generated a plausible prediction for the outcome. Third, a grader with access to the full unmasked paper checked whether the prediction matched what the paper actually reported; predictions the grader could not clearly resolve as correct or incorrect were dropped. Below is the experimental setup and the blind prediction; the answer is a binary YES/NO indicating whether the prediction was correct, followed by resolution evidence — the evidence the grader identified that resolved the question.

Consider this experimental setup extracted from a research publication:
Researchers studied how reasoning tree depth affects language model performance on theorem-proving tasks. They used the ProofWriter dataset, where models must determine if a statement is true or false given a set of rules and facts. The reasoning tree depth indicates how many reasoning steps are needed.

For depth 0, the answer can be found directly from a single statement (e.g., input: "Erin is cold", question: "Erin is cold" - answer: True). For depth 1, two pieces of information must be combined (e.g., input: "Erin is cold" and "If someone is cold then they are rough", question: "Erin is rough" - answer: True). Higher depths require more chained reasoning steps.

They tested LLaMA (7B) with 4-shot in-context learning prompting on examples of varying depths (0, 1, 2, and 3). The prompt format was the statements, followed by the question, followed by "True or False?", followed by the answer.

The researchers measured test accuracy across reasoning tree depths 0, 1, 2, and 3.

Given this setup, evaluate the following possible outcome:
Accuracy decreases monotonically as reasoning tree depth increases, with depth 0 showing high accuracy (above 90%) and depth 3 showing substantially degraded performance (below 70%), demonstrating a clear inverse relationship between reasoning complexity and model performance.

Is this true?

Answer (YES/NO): NO